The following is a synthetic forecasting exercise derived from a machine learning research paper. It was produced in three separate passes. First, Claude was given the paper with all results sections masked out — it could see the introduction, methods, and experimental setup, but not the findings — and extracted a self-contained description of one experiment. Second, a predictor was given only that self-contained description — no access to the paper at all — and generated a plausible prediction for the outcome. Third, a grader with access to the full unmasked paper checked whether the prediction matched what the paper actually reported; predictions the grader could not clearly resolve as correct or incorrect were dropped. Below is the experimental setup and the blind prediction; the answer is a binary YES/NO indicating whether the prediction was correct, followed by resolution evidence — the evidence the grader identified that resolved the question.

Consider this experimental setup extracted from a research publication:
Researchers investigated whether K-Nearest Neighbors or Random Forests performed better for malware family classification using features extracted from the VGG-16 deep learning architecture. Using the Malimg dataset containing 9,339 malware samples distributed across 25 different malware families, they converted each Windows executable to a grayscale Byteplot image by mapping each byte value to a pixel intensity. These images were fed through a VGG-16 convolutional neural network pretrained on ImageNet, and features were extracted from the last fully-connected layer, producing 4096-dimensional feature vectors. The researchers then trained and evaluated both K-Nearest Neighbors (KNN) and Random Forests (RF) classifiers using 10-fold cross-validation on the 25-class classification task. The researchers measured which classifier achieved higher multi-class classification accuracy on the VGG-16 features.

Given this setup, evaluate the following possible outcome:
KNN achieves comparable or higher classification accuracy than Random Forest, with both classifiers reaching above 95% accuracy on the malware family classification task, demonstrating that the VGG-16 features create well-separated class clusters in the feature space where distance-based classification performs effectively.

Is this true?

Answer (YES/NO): NO